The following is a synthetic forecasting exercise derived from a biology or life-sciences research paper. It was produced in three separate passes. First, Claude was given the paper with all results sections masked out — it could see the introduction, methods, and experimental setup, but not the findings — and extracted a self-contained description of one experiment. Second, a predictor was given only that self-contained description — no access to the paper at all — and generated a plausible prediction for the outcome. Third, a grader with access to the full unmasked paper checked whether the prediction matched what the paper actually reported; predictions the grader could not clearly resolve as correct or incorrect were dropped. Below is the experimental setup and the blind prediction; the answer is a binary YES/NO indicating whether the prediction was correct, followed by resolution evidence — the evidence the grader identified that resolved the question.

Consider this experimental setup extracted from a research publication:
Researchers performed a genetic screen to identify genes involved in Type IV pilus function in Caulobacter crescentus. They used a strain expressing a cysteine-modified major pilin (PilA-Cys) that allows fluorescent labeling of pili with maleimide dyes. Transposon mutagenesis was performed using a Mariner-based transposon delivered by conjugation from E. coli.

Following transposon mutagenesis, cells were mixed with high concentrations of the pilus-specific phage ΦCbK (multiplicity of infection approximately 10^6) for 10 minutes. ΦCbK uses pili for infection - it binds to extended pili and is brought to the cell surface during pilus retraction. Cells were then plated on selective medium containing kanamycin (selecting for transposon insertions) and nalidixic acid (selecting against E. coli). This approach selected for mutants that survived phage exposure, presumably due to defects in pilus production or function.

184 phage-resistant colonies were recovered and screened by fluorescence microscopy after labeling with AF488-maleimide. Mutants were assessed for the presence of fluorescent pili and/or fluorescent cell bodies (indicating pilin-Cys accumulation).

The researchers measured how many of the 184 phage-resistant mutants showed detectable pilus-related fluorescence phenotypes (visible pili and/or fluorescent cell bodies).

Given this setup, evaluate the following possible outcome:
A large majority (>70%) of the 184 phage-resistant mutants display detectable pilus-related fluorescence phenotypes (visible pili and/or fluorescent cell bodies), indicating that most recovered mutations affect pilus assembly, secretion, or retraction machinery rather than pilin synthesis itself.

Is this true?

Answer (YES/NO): NO